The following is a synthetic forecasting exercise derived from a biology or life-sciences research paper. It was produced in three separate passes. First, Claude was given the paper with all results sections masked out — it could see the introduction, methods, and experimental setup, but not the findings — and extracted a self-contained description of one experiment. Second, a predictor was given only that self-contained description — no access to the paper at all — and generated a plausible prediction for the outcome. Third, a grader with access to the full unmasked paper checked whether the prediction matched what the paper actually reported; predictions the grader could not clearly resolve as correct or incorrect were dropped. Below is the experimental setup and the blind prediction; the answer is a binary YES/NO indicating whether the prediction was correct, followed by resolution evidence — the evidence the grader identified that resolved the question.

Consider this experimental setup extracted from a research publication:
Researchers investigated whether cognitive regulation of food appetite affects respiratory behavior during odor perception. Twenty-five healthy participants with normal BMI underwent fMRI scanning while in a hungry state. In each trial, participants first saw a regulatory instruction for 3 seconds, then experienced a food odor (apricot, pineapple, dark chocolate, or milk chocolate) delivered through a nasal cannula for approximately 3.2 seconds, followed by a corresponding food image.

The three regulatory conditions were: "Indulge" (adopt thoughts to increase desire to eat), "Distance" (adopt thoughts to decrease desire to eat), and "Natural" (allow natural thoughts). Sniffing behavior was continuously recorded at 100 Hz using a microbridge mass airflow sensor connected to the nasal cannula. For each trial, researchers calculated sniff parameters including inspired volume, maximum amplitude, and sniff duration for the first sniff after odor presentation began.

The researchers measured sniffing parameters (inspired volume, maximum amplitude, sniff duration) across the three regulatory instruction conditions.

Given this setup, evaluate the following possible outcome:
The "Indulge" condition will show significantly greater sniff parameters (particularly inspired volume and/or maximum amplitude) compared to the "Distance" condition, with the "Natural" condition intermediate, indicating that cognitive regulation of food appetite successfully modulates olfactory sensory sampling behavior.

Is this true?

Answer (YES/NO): YES